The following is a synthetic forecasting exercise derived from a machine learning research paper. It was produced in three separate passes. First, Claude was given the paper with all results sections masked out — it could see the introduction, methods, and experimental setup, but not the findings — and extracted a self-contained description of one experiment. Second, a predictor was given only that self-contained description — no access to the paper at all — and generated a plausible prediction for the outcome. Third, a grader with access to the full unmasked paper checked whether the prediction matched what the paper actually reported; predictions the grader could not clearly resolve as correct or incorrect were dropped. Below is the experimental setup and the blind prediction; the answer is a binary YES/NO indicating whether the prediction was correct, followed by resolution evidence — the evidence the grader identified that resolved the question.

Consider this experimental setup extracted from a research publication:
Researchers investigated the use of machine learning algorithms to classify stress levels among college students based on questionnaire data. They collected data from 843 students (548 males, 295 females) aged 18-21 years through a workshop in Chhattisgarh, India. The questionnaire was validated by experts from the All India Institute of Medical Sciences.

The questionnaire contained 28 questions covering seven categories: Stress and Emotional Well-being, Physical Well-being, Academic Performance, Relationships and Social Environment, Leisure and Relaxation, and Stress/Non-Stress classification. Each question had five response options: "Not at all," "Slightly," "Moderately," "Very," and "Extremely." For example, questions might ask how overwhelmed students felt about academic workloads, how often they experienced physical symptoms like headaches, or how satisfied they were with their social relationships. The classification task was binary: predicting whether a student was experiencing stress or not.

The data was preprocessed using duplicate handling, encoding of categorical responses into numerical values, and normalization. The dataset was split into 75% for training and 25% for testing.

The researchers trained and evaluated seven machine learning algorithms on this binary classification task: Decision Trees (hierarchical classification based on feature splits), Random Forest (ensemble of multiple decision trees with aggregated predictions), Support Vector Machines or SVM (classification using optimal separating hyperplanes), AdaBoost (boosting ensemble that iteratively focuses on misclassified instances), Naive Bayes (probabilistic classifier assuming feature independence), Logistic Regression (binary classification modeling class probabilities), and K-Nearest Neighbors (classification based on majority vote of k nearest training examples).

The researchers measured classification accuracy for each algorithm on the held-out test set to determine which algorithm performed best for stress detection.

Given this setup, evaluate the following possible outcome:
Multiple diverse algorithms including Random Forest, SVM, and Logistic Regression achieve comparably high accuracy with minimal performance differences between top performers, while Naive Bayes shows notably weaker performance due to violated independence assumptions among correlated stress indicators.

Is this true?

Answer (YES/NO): NO